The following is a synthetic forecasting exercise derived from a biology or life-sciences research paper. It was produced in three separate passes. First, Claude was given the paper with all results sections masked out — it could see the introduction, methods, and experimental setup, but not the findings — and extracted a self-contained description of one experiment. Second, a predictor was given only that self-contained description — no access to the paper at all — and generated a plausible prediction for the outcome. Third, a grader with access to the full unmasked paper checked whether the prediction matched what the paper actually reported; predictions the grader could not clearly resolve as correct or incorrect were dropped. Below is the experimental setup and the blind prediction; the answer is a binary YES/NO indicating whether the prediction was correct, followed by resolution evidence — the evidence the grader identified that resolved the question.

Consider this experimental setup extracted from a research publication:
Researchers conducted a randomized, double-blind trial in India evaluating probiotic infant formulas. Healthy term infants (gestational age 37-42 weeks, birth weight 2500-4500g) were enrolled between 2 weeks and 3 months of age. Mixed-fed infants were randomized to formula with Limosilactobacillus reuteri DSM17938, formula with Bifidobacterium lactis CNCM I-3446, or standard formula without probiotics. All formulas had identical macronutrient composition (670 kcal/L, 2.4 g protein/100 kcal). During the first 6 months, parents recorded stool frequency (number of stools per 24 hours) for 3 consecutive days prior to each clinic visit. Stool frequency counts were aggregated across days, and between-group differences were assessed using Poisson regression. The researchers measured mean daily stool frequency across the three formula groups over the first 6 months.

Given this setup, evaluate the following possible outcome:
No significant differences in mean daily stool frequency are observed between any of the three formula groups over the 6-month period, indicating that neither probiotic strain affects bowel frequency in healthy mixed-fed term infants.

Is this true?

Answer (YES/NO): YES